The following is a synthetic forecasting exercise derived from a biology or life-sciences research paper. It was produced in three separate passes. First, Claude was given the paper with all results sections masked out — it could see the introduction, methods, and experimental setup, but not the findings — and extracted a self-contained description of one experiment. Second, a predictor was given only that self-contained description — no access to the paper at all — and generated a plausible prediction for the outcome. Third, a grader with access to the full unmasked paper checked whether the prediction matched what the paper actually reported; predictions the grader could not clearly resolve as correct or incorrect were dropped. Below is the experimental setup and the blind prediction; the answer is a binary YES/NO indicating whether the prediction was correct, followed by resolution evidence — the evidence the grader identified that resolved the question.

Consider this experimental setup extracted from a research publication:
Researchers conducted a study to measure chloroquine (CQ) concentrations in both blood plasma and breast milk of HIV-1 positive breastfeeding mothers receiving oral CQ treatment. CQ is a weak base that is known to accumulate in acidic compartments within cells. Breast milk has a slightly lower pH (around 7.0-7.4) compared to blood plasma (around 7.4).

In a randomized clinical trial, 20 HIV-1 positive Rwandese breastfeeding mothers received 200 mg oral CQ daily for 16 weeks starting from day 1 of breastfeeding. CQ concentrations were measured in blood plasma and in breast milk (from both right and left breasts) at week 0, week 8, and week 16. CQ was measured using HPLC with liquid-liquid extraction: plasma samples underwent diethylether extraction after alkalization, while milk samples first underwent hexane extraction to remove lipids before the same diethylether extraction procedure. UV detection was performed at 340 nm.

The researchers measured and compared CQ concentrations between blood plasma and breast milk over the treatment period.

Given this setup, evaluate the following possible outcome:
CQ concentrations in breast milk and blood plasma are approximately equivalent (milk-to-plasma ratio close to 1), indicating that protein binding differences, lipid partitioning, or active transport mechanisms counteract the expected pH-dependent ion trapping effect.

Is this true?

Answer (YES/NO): NO